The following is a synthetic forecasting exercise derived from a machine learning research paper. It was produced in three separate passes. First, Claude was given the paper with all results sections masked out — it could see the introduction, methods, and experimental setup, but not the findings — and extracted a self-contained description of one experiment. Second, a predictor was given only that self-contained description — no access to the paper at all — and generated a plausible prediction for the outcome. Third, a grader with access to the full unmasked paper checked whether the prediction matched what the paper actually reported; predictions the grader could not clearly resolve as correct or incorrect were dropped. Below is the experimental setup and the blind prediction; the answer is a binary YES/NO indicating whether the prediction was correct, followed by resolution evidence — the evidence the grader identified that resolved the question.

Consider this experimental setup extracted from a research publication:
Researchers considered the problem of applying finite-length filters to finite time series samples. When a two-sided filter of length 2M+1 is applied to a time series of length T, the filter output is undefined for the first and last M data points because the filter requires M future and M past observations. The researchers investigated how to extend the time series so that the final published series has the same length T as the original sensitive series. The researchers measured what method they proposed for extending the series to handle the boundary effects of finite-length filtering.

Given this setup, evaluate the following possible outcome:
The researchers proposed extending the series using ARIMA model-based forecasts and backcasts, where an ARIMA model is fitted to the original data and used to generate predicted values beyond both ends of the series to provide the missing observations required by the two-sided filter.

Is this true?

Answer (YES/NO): NO